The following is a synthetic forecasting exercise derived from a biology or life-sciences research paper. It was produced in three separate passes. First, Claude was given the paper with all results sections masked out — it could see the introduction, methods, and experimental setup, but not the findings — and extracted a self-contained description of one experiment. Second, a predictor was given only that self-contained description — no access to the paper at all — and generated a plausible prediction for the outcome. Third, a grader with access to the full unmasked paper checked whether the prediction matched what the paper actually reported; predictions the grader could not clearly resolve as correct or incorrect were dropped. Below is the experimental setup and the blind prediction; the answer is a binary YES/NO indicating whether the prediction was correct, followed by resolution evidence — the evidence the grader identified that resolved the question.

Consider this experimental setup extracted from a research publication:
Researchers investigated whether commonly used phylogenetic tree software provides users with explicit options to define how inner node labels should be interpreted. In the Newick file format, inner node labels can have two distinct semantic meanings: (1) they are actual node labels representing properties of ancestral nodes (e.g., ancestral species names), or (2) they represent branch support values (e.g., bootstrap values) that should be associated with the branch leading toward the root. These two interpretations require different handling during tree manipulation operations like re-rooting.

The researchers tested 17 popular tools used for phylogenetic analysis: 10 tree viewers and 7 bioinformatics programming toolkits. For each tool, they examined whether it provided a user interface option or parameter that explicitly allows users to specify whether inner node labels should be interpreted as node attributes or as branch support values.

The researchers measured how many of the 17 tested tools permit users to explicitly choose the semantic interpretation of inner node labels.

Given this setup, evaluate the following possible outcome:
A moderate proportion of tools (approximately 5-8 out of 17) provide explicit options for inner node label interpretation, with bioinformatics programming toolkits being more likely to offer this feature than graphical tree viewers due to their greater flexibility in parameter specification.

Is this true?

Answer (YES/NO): YES